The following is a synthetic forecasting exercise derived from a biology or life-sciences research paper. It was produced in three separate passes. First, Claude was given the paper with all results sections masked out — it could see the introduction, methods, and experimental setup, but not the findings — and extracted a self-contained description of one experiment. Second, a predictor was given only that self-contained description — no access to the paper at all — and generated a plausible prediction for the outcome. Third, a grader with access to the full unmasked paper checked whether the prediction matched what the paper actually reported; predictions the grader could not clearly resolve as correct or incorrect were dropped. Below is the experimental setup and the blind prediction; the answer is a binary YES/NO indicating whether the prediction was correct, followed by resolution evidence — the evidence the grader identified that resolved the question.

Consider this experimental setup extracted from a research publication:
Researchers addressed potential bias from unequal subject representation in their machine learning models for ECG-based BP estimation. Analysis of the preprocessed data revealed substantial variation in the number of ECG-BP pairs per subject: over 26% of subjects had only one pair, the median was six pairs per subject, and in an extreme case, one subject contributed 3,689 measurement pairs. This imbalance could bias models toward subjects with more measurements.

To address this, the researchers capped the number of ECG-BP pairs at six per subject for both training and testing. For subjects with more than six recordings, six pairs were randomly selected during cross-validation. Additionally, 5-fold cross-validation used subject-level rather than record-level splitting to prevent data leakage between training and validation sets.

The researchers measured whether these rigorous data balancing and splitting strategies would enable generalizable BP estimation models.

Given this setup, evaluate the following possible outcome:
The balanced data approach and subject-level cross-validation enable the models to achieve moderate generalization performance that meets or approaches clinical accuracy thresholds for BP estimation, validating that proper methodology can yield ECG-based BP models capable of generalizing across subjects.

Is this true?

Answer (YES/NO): NO